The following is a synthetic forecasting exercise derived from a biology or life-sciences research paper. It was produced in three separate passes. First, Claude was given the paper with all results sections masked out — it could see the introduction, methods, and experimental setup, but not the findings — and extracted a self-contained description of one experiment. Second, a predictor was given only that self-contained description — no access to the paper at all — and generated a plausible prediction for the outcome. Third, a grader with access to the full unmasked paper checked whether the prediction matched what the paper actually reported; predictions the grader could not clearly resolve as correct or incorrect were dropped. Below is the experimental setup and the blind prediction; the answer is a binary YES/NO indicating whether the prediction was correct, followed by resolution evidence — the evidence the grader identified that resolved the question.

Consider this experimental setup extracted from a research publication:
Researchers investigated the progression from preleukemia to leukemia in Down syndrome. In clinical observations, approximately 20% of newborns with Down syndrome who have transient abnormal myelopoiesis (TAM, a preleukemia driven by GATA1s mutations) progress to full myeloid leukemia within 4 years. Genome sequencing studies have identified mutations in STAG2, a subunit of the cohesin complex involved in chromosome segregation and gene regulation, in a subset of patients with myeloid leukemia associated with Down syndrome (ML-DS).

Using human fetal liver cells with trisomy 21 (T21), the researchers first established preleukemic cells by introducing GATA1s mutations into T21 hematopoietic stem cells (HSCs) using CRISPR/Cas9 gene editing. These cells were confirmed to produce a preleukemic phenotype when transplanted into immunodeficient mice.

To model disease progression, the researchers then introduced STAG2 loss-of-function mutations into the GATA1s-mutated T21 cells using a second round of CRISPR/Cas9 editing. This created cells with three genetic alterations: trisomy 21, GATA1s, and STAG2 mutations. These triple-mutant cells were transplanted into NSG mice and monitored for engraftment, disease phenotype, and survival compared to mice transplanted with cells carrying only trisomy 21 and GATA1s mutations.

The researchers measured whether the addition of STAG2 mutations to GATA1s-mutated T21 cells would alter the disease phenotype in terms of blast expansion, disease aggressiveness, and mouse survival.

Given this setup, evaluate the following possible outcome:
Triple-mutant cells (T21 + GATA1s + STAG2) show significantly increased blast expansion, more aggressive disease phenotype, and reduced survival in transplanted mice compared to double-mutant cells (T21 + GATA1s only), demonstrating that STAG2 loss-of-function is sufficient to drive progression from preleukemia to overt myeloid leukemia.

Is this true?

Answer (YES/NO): YES